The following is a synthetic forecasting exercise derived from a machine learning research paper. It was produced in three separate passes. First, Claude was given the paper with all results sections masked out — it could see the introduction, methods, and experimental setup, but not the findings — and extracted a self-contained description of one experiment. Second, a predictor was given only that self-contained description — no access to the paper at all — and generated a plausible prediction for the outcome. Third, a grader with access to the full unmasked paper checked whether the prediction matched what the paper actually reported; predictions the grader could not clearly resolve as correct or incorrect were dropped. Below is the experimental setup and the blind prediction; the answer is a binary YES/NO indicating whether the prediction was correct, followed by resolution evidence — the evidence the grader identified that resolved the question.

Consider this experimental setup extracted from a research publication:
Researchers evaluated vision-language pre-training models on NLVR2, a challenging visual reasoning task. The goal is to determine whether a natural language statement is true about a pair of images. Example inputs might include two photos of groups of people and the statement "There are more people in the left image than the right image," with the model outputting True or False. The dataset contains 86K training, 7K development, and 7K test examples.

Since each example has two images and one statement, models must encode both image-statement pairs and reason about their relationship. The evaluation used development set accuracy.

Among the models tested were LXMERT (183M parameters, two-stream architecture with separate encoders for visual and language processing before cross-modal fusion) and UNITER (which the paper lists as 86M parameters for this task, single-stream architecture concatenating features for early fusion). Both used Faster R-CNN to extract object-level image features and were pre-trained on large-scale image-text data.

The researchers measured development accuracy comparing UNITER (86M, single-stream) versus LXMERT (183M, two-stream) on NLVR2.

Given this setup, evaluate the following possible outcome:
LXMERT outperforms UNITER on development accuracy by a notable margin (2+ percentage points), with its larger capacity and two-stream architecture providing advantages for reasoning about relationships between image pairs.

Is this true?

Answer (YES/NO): NO